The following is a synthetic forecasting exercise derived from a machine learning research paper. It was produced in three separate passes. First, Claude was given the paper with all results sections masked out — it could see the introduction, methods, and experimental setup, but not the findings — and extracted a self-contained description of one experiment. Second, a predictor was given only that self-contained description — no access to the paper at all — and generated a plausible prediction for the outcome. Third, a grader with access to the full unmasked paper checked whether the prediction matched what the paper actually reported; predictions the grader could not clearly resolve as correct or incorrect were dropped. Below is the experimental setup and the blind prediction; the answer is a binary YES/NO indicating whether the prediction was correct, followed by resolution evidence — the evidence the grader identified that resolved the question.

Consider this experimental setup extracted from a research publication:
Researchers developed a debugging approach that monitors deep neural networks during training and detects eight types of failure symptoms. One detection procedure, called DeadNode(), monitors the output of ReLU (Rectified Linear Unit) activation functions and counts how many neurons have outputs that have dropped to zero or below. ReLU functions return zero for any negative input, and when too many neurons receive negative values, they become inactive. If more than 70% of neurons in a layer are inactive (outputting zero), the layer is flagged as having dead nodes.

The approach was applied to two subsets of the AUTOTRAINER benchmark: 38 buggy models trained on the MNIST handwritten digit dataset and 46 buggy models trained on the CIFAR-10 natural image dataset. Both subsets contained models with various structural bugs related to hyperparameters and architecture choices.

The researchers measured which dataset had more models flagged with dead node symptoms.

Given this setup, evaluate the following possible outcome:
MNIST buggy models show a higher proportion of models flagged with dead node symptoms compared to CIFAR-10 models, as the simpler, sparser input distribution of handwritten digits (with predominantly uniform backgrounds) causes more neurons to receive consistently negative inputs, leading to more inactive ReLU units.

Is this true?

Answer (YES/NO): YES